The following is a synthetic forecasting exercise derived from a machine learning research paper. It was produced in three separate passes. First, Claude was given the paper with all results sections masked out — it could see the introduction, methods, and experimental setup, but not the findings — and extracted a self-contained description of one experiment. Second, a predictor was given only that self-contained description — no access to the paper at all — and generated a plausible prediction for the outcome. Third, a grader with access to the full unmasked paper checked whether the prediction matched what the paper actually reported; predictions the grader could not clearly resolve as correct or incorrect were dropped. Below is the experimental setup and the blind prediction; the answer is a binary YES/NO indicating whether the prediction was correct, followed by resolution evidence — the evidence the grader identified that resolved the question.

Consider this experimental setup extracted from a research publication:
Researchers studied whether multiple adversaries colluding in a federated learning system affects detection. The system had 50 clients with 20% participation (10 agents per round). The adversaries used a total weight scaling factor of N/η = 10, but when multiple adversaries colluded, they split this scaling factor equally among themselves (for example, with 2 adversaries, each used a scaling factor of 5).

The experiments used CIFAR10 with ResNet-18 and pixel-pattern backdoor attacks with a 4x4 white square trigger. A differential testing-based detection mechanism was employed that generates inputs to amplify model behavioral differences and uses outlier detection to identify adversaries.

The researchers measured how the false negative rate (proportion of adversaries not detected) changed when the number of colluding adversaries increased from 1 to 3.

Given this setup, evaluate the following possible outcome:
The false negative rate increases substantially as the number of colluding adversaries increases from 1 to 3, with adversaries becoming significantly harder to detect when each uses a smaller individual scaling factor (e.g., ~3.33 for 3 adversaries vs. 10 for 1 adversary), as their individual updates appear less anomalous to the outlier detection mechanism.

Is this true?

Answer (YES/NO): NO